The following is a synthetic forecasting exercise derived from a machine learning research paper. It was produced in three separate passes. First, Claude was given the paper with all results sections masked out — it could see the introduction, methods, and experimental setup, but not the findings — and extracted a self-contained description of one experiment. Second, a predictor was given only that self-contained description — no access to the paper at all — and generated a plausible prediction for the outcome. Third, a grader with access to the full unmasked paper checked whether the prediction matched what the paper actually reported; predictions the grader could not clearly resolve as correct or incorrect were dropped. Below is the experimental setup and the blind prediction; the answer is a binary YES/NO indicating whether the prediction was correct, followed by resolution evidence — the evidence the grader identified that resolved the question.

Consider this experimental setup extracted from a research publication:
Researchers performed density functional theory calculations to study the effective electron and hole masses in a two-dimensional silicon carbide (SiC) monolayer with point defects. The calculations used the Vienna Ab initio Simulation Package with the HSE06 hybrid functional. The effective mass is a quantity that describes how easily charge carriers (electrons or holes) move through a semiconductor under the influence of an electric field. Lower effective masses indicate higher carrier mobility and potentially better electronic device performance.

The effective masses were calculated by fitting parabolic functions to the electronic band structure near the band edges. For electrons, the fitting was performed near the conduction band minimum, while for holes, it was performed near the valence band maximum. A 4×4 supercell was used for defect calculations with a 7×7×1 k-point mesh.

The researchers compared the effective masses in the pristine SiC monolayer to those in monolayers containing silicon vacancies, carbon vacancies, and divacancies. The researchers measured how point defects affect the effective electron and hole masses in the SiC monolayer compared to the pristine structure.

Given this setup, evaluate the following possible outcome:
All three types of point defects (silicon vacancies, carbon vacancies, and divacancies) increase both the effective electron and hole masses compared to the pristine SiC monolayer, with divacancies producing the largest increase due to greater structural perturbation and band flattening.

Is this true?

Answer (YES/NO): NO